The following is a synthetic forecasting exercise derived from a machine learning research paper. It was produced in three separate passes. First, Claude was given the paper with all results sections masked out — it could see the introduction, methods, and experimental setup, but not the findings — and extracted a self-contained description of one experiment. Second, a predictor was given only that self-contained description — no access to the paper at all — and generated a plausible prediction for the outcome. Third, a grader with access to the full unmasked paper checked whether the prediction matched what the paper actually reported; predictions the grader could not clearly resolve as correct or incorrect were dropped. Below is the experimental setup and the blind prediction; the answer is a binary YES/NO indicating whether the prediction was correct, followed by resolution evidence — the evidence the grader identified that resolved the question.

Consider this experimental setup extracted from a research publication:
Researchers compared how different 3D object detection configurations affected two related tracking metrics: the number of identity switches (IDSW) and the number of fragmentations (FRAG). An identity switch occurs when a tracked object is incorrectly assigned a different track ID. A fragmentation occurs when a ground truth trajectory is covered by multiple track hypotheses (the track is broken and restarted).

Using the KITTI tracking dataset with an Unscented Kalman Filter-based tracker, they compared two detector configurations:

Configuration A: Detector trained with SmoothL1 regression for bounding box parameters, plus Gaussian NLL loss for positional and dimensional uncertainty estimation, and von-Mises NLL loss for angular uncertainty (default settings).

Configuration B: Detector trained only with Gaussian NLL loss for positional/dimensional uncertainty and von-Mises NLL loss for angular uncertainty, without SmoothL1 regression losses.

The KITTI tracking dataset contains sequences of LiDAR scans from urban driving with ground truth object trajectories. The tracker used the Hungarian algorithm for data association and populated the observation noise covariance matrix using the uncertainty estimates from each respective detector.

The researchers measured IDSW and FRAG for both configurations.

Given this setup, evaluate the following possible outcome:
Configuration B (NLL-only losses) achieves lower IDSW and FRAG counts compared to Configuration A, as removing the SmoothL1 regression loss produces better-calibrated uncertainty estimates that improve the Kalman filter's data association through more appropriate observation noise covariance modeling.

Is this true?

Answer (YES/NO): NO